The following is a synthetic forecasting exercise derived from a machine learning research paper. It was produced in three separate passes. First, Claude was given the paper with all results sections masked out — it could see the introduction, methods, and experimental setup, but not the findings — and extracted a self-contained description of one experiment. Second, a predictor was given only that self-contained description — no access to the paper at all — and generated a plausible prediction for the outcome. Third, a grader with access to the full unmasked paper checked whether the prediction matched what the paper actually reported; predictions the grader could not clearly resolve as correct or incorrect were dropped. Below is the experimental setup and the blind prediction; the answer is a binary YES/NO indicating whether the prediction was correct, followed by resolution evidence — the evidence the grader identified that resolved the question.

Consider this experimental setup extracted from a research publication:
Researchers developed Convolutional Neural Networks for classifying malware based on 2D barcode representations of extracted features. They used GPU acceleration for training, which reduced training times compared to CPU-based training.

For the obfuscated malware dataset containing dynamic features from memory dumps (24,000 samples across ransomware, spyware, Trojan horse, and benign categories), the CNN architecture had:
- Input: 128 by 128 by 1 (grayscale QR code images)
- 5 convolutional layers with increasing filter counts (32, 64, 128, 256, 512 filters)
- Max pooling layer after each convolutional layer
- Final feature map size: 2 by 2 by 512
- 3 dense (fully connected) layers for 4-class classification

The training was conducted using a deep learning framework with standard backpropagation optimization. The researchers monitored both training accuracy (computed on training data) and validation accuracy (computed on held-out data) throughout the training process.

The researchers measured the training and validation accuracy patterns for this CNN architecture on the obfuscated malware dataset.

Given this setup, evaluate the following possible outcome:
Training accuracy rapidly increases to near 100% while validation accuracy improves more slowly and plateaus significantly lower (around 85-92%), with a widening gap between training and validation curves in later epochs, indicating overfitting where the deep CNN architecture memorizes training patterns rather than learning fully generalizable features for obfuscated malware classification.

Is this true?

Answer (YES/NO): NO